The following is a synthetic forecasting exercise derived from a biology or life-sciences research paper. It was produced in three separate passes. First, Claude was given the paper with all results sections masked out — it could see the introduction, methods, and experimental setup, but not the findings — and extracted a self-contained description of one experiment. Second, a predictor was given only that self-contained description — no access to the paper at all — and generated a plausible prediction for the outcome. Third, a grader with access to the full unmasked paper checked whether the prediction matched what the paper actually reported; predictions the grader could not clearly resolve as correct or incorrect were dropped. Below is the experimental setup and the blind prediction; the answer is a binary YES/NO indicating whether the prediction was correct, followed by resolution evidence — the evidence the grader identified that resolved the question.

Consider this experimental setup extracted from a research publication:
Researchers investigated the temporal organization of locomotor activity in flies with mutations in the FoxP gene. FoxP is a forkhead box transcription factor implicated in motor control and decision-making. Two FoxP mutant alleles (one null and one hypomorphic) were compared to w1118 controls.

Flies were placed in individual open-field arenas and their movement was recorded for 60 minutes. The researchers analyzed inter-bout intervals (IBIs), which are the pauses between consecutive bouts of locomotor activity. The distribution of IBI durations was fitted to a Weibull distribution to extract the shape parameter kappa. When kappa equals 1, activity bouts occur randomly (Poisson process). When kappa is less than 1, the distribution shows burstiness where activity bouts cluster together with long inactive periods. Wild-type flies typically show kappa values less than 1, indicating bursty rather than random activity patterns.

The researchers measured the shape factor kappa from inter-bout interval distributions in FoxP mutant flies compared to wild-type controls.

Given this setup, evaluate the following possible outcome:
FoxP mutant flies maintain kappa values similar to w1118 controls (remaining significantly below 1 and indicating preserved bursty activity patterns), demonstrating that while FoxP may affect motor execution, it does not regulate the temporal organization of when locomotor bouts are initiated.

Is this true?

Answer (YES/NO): NO